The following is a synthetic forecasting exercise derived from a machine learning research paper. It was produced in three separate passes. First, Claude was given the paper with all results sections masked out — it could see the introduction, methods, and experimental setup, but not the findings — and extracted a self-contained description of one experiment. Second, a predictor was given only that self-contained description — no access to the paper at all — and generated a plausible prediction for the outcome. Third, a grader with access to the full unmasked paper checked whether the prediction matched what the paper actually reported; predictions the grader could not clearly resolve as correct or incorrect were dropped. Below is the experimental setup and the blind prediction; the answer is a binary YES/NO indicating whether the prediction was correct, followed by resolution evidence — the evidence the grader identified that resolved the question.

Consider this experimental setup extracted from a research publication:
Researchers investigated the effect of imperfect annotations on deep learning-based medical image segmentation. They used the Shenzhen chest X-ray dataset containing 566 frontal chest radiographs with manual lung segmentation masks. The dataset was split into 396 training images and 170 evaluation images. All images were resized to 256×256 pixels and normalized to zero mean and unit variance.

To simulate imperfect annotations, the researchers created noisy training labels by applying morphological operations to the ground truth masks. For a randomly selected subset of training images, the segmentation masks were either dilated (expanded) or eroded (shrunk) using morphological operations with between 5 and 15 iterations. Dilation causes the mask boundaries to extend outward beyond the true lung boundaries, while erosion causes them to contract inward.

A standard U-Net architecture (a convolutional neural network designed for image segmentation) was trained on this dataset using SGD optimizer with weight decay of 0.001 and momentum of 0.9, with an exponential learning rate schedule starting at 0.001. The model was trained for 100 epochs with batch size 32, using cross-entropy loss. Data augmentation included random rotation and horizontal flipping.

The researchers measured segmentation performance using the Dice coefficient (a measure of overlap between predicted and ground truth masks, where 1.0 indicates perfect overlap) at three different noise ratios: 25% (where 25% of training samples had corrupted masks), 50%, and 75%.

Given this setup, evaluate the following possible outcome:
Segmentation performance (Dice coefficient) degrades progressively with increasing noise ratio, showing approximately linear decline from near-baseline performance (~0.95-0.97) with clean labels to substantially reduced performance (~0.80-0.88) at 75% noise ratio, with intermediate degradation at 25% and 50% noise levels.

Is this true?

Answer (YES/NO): NO